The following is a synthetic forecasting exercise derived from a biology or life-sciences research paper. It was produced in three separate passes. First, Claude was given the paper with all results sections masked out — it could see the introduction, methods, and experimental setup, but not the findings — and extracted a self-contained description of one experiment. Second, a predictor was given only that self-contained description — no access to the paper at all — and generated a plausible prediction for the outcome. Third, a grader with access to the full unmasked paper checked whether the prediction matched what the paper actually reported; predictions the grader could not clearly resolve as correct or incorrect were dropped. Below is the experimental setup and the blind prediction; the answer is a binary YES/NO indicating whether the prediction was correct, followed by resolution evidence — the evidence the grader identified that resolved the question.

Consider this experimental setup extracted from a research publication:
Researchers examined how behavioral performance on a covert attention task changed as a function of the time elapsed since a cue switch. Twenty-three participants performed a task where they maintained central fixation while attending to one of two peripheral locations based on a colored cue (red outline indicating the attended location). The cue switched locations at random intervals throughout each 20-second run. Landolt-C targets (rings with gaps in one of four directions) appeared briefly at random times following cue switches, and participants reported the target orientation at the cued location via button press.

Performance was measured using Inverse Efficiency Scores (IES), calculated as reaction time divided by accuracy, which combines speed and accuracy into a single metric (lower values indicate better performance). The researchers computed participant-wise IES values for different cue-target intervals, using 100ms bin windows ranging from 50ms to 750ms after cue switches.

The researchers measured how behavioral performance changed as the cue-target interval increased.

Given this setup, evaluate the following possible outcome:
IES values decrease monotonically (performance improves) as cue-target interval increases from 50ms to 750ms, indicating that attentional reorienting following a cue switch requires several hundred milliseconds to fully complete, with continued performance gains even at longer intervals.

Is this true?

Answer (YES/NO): NO